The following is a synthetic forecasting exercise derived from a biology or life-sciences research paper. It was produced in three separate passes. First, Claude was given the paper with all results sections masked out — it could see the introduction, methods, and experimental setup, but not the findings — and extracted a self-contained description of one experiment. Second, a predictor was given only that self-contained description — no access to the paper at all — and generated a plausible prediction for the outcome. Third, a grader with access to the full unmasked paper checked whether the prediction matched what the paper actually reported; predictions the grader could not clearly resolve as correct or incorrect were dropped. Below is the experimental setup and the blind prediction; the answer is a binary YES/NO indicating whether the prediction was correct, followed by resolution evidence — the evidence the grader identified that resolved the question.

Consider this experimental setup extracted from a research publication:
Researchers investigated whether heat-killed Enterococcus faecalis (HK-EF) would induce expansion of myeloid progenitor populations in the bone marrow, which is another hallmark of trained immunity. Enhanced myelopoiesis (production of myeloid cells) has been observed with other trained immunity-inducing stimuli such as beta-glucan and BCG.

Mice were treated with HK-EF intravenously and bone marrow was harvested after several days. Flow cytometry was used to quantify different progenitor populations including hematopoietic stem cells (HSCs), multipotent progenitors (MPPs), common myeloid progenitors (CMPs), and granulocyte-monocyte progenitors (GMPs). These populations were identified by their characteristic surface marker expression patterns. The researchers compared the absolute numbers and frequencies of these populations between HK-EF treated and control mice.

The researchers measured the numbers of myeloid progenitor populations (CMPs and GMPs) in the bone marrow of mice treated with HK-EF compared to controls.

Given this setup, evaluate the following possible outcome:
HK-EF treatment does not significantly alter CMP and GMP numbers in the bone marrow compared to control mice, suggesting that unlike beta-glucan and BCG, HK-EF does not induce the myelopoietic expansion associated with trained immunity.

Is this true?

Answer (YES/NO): NO